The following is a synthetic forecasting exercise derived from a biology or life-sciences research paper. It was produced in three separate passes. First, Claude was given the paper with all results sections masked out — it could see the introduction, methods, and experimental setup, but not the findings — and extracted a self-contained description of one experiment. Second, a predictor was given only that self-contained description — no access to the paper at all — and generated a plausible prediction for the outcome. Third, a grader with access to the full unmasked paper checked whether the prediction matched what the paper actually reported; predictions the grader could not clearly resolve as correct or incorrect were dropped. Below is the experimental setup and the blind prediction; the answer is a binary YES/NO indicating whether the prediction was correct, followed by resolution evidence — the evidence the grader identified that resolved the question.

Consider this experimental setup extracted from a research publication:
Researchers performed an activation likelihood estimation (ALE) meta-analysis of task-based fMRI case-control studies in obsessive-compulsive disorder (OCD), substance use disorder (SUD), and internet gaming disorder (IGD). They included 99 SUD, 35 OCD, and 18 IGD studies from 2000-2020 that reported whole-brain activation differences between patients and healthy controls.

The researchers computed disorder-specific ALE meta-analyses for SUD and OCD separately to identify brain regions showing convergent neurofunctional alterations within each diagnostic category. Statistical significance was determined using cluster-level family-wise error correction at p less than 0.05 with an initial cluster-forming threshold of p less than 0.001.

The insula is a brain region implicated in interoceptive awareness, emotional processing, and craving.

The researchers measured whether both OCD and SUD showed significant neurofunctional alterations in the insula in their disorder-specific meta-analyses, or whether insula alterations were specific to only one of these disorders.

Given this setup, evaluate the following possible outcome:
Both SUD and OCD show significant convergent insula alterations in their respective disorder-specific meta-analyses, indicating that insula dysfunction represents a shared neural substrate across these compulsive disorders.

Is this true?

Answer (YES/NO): YES